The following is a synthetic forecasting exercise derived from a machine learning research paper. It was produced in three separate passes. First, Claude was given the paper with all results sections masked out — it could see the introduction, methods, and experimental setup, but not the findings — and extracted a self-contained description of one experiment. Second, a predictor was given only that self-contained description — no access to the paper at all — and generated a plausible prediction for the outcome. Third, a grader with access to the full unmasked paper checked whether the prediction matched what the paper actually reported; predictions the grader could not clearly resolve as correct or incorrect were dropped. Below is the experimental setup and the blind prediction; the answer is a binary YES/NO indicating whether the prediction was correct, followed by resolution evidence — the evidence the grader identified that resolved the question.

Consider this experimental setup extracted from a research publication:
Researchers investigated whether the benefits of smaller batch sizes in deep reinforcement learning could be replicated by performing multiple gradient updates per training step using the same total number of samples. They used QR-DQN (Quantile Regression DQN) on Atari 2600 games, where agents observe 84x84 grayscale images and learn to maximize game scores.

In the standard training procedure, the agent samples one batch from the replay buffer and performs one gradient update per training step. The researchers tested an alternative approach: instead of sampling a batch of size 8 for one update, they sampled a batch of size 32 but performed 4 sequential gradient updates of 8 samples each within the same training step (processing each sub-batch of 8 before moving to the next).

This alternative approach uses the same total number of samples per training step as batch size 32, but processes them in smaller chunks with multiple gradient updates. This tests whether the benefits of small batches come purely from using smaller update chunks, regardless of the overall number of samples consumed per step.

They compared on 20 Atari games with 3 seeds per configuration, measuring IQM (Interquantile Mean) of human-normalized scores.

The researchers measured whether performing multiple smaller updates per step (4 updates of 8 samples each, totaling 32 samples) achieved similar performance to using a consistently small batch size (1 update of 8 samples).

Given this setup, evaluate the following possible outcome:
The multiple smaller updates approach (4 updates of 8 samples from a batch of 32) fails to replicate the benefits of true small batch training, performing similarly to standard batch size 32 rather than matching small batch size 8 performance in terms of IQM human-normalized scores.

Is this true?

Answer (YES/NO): YES